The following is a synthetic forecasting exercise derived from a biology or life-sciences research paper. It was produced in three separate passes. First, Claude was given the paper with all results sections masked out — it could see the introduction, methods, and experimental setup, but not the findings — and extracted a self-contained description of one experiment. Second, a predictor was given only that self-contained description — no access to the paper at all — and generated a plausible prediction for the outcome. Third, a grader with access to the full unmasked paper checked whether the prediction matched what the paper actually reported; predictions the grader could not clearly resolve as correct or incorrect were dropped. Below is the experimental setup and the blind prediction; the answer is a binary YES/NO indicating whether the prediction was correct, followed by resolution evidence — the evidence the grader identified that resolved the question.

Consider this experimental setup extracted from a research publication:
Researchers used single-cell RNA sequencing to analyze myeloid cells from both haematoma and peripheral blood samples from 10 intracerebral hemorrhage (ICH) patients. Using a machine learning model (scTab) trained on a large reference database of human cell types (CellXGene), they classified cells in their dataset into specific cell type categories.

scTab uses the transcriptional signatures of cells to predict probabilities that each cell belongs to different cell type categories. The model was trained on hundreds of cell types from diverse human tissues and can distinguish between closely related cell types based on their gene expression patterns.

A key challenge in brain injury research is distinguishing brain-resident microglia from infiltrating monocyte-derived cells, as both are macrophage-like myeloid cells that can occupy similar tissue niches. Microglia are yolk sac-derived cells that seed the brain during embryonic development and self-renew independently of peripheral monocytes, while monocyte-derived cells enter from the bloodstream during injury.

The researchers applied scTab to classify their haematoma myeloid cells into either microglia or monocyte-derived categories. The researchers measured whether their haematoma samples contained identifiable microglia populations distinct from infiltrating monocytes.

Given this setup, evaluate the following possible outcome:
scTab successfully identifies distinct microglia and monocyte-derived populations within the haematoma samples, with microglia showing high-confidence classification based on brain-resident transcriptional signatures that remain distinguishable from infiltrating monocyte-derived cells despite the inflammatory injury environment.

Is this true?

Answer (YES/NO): YES